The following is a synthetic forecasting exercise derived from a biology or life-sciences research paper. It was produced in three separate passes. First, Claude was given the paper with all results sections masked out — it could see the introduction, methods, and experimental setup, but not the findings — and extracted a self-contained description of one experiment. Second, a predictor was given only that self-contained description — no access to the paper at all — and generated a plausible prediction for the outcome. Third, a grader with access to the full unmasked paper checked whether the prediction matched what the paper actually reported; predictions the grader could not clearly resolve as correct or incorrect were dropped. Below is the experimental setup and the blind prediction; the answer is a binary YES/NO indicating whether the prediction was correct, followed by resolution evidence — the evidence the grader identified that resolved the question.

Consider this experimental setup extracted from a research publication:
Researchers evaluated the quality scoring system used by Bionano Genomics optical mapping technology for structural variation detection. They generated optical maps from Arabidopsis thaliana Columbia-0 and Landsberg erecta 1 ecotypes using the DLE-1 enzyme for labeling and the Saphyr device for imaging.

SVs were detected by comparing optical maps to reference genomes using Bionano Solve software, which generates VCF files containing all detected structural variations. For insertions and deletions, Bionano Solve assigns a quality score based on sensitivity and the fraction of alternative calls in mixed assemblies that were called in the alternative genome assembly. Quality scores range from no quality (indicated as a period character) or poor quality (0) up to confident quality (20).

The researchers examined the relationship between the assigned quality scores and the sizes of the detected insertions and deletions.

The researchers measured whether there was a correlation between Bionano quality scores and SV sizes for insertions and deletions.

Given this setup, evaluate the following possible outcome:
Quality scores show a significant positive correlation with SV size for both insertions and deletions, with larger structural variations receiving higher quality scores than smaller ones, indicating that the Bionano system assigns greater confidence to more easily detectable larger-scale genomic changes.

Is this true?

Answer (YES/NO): YES